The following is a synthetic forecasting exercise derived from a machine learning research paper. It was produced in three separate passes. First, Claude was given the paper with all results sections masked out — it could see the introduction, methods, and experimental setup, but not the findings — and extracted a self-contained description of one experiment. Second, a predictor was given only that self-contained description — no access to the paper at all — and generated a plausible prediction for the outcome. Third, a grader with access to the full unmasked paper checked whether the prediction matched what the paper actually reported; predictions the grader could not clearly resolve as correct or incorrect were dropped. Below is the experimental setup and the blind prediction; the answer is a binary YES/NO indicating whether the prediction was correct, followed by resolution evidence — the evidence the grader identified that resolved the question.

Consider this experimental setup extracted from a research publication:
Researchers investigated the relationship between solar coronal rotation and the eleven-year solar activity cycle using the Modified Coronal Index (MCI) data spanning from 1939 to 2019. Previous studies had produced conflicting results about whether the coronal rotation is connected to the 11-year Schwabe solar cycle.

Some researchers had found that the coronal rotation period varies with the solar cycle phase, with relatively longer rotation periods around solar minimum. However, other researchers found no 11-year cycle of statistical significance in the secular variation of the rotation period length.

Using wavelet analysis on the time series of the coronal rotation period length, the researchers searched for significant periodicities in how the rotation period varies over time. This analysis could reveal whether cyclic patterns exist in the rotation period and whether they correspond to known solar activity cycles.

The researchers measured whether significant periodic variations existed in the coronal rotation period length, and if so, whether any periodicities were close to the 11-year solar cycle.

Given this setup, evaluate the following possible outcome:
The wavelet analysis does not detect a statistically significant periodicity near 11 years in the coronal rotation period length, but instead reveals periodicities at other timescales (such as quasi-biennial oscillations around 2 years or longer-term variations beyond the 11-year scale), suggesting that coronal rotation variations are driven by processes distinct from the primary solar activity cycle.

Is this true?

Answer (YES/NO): NO